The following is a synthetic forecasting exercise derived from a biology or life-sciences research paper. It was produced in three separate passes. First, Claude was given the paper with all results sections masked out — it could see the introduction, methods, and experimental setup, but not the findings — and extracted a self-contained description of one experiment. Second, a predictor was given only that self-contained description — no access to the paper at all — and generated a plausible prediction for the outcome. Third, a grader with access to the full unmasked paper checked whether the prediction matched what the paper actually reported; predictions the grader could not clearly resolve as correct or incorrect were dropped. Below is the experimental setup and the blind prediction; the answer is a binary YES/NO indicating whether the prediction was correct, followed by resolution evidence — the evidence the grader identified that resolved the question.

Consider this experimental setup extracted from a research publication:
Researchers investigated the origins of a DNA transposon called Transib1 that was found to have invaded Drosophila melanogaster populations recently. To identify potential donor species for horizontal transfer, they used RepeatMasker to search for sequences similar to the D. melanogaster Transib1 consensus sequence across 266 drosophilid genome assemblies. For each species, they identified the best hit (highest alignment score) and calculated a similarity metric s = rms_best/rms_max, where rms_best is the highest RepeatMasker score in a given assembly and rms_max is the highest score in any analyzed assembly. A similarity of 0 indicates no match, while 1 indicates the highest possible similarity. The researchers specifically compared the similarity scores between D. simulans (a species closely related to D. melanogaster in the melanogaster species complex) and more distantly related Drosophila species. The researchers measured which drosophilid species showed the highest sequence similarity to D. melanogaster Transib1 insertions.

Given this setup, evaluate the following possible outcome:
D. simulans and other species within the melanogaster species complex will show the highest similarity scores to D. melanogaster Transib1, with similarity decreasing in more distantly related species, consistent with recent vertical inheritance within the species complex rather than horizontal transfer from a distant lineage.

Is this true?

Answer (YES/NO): NO